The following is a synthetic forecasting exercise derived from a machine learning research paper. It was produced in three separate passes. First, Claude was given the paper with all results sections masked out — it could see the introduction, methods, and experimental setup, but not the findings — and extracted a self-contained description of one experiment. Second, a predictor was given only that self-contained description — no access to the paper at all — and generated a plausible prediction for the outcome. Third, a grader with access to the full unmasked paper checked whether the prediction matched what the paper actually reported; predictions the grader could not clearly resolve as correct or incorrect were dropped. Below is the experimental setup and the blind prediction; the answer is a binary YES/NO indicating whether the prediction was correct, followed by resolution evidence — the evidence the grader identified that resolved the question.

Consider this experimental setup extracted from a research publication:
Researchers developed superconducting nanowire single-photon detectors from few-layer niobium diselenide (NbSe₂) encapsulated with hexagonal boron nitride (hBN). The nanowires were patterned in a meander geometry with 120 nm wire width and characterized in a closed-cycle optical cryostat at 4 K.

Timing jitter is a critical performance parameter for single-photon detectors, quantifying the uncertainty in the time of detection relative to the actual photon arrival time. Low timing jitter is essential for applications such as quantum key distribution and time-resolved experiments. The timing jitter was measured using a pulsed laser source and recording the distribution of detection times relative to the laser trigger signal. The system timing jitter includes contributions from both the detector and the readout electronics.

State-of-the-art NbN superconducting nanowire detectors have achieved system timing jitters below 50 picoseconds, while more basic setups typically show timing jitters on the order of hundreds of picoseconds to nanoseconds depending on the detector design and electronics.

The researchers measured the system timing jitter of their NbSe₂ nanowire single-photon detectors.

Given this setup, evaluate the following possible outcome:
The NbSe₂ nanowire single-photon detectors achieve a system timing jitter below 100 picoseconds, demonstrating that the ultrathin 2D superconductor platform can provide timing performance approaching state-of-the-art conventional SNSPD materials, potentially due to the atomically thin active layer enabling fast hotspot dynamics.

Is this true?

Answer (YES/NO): NO